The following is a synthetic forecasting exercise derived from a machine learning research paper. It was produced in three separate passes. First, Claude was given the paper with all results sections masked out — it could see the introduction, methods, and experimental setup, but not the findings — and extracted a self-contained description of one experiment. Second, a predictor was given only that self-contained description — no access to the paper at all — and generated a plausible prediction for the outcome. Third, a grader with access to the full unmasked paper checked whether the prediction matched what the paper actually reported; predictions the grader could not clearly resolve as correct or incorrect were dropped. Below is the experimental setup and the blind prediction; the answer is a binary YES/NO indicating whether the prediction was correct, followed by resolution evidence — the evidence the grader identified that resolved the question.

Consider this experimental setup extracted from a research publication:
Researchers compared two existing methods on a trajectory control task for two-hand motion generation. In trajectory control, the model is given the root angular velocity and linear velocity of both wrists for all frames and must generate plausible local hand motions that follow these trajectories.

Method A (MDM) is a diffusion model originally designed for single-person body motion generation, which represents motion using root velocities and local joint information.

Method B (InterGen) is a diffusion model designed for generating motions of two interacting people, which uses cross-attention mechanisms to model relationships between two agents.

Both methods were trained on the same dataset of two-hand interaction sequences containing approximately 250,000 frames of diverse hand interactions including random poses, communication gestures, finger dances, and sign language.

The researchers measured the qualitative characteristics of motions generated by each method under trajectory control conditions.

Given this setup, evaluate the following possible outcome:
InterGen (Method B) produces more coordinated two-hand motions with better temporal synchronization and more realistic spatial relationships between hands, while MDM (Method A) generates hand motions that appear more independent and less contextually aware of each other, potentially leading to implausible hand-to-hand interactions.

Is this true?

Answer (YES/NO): NO